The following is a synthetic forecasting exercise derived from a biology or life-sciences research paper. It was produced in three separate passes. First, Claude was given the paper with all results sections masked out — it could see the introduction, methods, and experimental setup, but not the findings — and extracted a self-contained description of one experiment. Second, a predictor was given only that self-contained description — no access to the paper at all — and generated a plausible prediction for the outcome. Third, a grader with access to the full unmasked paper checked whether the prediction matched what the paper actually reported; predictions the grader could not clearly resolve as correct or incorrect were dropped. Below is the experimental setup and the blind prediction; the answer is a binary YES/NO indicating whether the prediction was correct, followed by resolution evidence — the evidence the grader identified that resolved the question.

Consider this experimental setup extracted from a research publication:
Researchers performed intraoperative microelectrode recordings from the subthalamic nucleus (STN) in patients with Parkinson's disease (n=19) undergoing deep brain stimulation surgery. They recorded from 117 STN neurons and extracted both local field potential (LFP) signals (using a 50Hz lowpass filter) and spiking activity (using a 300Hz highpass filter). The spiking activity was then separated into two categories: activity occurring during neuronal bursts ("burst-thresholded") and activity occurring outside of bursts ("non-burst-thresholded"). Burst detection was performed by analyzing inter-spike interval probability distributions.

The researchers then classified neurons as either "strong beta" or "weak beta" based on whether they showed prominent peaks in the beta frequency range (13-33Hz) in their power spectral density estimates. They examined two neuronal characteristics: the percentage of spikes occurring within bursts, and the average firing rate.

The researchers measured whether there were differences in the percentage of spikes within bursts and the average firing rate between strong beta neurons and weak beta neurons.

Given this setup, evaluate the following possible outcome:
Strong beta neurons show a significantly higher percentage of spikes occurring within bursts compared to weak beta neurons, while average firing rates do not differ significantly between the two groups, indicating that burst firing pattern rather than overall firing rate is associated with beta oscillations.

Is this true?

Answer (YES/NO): NO